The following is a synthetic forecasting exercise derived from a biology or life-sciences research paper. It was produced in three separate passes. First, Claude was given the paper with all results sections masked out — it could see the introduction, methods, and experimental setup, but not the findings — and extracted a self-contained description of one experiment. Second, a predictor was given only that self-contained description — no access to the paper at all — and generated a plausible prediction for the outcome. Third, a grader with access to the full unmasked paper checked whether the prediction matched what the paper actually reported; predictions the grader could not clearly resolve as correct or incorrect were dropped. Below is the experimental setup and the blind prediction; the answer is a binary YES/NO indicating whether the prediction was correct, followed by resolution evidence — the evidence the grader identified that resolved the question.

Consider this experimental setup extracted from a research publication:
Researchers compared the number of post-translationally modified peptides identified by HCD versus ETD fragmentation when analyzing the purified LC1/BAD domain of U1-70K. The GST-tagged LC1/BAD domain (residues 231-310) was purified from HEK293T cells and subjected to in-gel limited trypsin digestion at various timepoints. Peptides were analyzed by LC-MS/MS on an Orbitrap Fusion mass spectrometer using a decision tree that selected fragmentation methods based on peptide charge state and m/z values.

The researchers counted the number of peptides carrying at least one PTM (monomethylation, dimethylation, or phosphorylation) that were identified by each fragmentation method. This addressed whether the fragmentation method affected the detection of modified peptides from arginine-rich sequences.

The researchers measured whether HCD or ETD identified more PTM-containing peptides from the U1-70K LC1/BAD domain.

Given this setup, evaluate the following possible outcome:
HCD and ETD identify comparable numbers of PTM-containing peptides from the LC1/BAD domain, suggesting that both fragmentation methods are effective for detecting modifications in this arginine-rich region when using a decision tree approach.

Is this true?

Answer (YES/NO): NO